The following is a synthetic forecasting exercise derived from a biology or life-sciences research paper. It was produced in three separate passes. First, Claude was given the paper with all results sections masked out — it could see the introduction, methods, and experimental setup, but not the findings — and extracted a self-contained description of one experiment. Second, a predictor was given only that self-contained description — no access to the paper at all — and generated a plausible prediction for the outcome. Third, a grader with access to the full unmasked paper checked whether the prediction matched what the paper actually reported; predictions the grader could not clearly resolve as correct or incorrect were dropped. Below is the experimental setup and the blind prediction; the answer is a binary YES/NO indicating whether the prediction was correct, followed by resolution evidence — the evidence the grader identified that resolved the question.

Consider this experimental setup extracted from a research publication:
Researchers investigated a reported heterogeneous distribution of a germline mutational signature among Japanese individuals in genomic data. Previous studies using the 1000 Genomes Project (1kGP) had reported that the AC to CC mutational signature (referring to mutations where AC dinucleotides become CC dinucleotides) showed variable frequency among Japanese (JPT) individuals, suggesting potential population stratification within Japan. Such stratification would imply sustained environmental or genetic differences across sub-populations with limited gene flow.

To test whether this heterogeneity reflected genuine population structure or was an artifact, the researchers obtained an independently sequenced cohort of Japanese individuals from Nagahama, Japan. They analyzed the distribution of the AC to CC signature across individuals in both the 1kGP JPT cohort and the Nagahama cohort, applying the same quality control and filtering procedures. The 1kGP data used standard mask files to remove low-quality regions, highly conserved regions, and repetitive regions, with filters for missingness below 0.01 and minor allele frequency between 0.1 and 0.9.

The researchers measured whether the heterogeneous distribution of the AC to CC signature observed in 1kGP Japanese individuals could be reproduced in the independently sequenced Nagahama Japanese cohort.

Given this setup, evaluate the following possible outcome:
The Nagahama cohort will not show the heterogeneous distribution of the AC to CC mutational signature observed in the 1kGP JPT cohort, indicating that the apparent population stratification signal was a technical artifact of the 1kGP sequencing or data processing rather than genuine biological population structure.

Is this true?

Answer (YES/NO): YES